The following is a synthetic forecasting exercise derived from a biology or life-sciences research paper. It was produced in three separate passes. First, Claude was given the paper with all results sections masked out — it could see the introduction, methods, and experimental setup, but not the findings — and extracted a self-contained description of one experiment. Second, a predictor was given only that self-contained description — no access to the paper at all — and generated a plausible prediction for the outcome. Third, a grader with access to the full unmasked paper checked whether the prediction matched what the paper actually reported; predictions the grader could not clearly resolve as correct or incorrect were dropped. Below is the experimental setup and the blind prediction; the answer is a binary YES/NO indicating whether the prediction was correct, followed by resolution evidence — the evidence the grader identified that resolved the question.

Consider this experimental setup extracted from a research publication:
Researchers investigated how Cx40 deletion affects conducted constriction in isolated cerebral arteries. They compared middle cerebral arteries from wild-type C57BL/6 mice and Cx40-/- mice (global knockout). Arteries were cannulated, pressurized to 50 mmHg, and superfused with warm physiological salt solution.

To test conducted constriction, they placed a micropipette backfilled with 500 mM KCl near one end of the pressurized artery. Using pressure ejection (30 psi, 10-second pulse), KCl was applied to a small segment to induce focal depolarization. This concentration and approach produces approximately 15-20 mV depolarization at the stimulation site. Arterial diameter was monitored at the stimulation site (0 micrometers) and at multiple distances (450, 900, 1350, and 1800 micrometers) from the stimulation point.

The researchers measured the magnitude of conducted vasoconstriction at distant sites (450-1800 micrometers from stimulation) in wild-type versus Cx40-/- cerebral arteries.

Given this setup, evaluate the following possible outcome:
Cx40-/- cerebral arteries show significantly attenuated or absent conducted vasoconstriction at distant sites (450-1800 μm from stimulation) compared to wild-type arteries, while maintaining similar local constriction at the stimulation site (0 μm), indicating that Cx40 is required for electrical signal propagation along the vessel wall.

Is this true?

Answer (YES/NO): NO